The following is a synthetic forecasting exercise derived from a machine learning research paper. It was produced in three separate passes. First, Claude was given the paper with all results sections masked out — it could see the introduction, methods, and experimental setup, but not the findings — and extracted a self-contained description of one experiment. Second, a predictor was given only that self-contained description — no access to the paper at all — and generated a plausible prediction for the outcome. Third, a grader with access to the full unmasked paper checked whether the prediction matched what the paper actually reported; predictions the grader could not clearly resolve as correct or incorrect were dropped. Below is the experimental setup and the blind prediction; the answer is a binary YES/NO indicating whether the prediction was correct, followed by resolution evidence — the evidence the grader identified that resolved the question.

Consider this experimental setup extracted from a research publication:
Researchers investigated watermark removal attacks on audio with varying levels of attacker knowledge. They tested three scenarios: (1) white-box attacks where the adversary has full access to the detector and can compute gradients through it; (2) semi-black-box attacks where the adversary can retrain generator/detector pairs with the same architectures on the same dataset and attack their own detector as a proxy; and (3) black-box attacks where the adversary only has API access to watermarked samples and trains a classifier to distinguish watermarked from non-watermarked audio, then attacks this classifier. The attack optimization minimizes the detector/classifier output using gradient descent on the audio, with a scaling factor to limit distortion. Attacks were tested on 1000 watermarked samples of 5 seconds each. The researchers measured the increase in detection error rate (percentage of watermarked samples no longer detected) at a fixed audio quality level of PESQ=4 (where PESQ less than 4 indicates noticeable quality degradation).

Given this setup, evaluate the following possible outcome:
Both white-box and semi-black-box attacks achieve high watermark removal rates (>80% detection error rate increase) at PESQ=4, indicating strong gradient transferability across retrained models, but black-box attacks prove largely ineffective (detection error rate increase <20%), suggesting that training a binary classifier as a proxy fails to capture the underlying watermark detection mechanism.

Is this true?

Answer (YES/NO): NO